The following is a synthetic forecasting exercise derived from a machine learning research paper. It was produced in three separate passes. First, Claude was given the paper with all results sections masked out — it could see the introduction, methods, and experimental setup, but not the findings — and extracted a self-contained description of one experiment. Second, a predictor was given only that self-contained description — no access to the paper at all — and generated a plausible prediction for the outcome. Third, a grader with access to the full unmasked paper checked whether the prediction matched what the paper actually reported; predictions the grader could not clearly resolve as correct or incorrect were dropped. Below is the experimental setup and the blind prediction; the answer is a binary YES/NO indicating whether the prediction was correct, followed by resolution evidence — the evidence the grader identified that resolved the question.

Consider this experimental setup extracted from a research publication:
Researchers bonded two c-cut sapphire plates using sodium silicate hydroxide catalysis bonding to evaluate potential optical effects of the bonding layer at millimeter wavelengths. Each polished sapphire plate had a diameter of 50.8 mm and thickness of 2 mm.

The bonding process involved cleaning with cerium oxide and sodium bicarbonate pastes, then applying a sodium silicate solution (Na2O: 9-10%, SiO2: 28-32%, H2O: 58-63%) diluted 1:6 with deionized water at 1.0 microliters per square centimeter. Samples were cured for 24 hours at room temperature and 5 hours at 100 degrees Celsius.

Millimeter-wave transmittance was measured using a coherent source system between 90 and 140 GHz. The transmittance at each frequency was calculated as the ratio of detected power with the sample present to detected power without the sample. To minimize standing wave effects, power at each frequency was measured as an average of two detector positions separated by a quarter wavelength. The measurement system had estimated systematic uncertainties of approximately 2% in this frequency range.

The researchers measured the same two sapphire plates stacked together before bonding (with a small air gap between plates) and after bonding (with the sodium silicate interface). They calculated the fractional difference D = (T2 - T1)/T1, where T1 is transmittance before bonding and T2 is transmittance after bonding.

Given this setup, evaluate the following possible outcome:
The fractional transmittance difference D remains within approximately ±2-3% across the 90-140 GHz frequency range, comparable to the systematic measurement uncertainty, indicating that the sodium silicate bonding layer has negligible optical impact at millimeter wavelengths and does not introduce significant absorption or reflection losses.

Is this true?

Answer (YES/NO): YES